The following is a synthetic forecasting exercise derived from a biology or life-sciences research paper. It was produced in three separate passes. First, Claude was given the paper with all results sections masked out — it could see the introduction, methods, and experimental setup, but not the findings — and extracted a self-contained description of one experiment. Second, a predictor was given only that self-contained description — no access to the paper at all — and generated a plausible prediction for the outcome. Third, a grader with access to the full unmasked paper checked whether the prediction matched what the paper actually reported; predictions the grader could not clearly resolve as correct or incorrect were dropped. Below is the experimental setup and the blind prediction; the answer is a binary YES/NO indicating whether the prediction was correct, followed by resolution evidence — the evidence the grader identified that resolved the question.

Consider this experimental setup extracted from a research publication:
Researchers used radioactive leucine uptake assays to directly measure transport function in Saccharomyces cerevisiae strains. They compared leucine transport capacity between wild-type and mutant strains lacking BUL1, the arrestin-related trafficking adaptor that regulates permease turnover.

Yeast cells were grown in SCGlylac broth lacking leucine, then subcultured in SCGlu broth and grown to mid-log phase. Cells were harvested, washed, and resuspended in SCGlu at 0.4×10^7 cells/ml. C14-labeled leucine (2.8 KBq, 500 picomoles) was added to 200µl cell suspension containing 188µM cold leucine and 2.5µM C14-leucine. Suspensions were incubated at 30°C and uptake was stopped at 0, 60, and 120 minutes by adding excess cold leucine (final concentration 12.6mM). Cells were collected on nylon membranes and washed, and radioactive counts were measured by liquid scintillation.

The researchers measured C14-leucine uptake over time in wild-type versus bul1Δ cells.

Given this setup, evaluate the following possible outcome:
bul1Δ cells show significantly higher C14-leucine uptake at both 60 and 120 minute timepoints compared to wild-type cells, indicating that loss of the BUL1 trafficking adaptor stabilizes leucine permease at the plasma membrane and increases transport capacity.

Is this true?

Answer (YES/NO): YES